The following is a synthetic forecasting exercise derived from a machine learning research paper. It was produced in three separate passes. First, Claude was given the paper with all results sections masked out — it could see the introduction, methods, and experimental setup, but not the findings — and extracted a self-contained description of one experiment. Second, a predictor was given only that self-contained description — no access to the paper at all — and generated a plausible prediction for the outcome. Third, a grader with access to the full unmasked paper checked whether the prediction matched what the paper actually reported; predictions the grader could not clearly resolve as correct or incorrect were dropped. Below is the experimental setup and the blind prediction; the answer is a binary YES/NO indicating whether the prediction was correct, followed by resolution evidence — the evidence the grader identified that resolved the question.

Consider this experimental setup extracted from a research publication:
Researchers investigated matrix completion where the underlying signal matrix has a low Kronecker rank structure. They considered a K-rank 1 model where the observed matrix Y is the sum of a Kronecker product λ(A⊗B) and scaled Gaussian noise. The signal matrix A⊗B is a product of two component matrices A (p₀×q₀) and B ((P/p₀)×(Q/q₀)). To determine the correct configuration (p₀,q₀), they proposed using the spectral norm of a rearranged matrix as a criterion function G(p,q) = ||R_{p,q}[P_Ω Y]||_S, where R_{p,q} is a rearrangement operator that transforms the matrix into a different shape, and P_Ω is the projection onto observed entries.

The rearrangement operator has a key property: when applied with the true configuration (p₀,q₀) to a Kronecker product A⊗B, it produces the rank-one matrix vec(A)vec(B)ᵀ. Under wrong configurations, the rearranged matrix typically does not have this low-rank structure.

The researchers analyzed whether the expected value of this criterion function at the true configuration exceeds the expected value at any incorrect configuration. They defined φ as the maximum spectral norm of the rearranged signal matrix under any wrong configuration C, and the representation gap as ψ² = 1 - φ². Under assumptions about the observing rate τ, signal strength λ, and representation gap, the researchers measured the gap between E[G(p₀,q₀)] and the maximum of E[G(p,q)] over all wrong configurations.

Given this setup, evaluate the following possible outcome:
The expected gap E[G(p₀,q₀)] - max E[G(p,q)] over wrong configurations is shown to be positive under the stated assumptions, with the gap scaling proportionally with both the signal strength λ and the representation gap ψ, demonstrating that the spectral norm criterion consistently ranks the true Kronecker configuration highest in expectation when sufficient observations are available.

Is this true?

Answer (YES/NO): NO